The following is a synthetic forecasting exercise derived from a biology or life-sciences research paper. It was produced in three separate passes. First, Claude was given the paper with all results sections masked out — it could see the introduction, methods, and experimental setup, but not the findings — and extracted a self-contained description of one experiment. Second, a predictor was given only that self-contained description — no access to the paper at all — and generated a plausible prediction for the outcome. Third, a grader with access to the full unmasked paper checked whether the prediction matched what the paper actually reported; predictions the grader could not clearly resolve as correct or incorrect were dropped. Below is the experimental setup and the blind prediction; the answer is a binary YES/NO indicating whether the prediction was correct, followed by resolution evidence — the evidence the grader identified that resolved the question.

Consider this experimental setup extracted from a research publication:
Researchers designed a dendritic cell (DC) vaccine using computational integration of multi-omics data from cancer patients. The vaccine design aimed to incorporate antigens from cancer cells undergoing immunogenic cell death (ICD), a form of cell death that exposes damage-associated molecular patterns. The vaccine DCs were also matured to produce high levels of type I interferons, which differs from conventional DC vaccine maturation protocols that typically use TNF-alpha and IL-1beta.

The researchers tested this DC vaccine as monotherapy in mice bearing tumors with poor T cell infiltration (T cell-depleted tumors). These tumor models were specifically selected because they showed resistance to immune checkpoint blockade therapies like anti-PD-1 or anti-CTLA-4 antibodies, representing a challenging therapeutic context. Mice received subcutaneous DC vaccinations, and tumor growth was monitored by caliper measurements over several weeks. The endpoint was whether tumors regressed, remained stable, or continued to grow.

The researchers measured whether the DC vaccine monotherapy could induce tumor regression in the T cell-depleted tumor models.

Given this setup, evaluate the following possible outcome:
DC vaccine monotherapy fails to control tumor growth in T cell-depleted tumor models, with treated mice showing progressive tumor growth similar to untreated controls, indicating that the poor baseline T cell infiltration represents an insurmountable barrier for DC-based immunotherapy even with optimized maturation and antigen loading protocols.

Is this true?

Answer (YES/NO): NO